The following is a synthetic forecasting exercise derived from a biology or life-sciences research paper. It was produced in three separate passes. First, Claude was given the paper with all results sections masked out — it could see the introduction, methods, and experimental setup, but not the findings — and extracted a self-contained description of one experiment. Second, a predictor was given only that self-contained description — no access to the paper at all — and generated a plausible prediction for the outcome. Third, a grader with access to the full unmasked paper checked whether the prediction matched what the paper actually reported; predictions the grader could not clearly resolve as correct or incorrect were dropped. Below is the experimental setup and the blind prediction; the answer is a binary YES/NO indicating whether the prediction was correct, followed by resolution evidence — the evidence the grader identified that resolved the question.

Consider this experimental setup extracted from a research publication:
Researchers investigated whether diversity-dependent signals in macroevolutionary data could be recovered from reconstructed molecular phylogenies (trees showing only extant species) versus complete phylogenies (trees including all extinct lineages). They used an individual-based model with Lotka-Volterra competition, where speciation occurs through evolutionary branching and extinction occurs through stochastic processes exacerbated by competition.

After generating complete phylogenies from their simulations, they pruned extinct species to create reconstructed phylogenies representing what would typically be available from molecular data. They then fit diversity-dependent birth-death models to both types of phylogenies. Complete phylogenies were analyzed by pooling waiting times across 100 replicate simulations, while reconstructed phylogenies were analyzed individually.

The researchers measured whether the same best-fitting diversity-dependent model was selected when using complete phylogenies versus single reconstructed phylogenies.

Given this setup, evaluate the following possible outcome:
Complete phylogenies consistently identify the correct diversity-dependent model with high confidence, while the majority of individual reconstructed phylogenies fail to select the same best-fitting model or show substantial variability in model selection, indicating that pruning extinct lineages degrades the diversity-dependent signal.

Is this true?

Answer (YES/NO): YES